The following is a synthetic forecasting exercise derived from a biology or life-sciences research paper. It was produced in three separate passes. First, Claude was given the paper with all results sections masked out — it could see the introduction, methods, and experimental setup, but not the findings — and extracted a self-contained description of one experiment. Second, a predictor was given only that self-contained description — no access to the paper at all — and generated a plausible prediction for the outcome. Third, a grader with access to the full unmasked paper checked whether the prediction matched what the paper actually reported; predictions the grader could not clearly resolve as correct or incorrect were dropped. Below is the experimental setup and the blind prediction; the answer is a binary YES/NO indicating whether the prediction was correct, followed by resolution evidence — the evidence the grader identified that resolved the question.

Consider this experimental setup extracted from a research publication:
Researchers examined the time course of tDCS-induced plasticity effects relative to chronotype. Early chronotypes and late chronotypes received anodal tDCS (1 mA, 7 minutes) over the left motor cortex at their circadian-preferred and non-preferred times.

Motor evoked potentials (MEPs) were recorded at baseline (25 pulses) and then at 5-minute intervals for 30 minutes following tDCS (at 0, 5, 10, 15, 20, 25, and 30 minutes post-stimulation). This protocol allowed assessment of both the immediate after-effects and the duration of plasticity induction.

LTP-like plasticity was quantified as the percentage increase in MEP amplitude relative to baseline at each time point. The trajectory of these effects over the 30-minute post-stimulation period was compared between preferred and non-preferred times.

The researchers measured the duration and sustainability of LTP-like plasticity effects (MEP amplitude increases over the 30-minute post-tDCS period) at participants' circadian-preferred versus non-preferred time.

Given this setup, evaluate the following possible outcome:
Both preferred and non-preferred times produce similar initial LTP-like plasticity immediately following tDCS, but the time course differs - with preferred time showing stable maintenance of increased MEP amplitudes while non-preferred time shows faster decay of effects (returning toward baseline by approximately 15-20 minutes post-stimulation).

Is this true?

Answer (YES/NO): NO